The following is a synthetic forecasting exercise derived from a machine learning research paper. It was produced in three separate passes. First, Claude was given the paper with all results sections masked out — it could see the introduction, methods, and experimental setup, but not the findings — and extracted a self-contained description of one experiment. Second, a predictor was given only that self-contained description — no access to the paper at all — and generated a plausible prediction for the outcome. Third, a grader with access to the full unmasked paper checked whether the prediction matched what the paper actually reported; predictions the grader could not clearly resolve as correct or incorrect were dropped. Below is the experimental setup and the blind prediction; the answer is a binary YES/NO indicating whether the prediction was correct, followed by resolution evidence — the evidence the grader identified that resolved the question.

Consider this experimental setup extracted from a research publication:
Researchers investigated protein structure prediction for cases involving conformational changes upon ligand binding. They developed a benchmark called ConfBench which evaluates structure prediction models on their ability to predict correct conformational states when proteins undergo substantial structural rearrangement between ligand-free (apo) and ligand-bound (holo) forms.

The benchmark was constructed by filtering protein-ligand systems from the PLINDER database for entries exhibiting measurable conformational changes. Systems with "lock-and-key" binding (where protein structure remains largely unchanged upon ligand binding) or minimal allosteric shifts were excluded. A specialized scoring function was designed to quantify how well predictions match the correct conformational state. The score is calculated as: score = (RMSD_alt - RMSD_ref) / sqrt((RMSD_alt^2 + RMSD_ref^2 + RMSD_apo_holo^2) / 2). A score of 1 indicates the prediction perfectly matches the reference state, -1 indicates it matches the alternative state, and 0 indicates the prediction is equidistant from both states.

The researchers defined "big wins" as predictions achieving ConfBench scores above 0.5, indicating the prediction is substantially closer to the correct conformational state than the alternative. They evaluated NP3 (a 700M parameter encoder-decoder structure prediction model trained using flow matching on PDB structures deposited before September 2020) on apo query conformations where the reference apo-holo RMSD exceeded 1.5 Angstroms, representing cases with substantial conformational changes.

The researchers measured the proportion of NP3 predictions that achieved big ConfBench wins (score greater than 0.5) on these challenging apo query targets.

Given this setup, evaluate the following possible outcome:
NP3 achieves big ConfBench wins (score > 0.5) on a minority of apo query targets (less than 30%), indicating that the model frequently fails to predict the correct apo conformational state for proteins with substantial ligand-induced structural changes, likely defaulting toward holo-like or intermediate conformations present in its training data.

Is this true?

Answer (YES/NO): NO